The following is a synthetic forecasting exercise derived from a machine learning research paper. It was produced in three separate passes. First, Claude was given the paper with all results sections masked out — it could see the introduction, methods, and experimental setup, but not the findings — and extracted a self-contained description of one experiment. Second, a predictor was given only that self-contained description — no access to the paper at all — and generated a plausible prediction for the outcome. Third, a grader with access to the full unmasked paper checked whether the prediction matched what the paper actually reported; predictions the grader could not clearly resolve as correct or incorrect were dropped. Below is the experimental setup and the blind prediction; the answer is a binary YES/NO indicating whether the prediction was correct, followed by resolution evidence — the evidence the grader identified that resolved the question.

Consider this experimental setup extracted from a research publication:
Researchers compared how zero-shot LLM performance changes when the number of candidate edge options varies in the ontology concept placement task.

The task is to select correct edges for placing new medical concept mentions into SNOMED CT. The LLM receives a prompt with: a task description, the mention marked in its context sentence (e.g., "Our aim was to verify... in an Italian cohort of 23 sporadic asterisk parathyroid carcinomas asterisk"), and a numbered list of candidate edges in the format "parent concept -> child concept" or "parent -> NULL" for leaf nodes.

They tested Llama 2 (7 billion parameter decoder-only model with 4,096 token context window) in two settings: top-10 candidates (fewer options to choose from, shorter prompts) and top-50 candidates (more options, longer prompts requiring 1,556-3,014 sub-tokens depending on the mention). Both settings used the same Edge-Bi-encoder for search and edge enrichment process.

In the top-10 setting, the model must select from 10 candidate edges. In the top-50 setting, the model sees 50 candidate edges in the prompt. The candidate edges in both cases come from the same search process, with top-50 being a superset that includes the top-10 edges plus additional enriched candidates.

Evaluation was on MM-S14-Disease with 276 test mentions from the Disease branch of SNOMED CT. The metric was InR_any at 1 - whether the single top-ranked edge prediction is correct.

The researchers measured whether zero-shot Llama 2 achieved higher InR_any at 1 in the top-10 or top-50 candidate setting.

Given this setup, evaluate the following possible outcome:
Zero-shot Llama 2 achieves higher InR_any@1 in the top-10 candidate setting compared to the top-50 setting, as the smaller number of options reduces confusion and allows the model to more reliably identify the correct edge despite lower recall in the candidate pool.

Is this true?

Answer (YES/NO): YES